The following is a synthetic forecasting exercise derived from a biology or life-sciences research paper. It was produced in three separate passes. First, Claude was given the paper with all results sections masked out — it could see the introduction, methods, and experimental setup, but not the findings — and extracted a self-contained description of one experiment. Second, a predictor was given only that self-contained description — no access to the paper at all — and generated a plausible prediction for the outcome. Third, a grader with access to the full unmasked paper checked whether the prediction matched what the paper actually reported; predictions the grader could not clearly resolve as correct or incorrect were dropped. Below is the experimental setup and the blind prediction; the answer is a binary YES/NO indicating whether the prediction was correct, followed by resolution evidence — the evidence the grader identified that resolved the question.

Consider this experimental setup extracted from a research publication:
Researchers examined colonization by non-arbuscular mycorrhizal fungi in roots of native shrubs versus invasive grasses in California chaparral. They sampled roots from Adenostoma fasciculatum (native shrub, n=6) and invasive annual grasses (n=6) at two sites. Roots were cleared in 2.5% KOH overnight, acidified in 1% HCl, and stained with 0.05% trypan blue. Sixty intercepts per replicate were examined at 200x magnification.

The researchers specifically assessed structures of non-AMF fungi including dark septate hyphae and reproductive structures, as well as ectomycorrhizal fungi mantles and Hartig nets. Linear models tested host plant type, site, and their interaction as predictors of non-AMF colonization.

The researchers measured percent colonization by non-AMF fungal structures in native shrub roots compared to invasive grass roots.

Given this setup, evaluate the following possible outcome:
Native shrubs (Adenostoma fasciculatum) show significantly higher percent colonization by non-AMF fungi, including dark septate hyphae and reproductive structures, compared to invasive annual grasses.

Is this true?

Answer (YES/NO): NO